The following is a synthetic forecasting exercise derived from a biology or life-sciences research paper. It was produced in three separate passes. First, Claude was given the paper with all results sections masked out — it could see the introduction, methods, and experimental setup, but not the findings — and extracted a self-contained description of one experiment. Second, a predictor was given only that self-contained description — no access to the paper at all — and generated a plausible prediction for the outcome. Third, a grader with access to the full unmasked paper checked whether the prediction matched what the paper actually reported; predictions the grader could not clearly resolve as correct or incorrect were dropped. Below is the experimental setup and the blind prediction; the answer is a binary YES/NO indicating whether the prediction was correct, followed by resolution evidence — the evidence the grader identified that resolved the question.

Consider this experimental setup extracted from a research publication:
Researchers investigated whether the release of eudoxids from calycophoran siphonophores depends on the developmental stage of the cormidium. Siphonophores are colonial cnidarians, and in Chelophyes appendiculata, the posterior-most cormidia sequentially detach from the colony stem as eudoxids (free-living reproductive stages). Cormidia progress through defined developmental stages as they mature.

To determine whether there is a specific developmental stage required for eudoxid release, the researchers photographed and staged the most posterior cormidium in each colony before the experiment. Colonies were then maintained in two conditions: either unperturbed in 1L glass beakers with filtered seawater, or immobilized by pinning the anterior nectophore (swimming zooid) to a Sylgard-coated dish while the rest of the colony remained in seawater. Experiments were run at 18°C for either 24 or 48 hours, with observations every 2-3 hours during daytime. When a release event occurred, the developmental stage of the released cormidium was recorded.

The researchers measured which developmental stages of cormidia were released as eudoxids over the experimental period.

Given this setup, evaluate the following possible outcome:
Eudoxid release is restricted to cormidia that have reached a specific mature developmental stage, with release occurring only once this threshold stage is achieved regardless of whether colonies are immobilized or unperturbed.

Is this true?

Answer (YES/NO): YES